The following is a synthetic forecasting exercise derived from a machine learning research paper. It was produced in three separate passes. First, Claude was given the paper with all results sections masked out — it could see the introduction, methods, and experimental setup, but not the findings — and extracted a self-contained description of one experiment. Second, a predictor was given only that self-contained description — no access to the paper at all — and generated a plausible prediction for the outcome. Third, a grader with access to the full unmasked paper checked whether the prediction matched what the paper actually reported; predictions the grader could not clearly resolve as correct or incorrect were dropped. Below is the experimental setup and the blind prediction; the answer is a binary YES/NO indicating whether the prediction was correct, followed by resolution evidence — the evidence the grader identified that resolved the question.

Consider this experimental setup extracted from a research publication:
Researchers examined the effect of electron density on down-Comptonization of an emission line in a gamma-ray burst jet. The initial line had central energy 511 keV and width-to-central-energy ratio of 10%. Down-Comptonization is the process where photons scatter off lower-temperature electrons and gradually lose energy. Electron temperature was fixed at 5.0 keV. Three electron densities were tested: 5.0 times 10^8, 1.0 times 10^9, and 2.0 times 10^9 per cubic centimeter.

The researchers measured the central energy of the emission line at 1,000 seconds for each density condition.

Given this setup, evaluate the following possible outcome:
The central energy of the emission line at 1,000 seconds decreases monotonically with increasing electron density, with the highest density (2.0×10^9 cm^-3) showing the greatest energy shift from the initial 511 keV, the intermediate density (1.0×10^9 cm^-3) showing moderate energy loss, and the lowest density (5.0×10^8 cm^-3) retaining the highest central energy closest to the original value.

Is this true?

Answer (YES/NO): YES